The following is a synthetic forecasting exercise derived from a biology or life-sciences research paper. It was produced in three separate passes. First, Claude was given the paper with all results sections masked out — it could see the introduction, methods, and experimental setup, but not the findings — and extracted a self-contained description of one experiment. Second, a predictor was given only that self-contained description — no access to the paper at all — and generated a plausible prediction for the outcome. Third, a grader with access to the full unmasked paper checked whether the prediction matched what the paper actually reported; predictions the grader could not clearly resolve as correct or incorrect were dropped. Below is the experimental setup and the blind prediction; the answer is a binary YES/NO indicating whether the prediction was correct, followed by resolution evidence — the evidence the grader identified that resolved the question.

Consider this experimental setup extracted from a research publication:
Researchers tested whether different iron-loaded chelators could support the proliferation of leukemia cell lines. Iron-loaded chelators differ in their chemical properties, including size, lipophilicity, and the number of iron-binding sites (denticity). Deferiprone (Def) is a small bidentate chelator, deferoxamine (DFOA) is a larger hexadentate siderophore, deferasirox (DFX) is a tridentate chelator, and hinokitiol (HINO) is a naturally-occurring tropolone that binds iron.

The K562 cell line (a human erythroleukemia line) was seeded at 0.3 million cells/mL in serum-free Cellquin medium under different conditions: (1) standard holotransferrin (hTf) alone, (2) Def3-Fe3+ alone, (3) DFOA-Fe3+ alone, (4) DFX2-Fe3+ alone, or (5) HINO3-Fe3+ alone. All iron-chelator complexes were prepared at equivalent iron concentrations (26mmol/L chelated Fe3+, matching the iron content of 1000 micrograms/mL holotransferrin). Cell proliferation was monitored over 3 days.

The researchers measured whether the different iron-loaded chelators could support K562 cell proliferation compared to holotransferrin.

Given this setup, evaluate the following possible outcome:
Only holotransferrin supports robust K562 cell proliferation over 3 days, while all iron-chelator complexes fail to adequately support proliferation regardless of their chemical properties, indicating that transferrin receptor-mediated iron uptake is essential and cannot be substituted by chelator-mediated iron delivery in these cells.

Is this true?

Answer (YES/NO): NO